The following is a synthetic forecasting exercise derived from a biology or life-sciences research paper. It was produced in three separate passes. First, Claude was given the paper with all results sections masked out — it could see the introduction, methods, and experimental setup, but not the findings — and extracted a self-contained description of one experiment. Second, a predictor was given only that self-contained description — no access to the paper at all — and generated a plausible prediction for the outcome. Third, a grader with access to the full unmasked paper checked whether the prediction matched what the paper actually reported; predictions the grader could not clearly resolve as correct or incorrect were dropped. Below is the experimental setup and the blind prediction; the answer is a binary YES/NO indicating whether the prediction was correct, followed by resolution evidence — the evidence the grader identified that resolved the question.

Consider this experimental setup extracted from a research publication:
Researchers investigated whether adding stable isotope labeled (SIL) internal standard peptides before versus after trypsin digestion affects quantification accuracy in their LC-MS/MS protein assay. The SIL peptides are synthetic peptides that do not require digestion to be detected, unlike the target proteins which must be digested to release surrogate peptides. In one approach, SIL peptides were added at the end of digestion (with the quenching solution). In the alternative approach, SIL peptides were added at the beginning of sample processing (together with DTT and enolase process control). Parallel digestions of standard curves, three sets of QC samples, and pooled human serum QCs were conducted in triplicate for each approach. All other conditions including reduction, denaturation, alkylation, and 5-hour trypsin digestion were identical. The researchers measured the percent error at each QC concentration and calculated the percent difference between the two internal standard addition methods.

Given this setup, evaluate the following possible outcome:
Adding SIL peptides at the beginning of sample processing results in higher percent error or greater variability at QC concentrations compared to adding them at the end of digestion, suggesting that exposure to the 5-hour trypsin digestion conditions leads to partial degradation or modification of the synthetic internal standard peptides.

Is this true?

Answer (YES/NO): NO